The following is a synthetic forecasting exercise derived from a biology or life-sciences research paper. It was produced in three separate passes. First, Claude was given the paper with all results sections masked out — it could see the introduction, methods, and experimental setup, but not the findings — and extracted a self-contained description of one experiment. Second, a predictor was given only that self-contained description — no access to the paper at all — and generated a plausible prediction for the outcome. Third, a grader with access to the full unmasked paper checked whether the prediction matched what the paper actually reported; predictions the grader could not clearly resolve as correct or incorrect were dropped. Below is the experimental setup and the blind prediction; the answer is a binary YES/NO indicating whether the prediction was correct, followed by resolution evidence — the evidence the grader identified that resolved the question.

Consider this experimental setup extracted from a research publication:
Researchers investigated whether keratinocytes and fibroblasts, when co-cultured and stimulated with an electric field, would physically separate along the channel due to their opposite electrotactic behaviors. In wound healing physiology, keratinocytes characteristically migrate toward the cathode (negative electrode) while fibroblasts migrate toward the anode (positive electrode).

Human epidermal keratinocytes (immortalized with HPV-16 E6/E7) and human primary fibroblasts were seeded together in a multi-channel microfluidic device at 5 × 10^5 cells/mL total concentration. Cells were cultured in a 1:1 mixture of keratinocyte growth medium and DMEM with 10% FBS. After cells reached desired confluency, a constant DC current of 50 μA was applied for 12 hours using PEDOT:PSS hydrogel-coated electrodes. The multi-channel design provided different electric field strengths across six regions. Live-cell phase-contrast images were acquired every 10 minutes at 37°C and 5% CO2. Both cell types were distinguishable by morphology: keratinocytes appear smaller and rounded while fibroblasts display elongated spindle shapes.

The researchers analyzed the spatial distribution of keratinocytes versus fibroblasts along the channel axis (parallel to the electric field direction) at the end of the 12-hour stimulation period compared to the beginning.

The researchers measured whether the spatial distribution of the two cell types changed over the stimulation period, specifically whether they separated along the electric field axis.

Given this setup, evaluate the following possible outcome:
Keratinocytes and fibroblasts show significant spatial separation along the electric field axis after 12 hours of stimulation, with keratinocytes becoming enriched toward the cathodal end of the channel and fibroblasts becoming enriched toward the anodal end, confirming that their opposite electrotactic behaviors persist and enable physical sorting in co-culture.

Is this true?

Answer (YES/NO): YES